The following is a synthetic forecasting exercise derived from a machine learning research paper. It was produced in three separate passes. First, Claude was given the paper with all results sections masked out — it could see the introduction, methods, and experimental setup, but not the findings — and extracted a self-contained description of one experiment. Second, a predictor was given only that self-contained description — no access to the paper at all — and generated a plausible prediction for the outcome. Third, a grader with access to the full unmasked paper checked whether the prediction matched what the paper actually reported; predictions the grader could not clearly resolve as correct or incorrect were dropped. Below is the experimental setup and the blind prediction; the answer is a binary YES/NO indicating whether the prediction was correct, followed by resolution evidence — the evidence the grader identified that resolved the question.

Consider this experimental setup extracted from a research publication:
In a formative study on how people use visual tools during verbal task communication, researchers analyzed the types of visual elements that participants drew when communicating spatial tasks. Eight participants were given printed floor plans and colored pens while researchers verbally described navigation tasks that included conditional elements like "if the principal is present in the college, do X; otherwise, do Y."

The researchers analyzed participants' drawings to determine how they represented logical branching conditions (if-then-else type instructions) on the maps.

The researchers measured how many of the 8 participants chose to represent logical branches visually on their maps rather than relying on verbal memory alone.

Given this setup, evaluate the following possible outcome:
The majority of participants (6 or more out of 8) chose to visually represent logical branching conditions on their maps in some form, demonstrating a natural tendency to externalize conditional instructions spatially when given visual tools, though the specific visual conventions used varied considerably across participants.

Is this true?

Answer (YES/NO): YES